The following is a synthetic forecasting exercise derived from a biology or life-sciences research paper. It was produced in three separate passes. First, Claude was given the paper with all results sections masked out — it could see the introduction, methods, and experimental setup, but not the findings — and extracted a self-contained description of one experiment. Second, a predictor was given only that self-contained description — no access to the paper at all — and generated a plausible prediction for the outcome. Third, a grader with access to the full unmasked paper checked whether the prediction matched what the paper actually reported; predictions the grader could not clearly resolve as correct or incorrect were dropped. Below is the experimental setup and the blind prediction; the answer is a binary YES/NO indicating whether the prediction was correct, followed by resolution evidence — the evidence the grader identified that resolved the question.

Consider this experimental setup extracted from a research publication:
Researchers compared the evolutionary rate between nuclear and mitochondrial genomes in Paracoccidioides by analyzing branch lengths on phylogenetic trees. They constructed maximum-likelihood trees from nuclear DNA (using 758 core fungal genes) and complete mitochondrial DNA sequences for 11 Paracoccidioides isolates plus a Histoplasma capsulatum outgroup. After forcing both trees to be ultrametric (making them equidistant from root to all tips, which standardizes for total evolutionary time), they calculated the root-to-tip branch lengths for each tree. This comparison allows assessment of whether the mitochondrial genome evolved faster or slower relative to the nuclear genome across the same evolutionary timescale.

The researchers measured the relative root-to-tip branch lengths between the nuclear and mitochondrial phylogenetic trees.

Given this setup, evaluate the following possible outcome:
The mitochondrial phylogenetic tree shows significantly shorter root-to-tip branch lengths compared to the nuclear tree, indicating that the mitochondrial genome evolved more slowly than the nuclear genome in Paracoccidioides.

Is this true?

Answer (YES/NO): NO